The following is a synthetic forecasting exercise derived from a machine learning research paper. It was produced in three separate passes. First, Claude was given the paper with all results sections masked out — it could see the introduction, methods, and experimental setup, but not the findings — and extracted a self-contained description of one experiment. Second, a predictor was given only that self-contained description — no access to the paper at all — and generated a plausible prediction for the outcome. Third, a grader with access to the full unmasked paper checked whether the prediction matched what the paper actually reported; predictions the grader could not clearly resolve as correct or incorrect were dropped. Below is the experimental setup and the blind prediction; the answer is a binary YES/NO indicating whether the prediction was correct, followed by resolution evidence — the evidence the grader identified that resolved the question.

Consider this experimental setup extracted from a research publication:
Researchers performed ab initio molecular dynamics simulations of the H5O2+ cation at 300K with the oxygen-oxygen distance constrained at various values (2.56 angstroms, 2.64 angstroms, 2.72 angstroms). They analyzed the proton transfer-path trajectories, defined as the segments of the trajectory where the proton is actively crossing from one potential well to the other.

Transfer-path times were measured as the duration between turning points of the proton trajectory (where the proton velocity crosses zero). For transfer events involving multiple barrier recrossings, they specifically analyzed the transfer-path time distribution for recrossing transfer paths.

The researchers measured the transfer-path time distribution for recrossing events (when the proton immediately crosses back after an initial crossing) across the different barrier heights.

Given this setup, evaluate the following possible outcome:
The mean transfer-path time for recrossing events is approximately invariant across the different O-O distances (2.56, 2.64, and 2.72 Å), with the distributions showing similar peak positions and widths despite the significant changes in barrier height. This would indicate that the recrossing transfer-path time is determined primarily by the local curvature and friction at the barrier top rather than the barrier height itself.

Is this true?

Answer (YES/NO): YES